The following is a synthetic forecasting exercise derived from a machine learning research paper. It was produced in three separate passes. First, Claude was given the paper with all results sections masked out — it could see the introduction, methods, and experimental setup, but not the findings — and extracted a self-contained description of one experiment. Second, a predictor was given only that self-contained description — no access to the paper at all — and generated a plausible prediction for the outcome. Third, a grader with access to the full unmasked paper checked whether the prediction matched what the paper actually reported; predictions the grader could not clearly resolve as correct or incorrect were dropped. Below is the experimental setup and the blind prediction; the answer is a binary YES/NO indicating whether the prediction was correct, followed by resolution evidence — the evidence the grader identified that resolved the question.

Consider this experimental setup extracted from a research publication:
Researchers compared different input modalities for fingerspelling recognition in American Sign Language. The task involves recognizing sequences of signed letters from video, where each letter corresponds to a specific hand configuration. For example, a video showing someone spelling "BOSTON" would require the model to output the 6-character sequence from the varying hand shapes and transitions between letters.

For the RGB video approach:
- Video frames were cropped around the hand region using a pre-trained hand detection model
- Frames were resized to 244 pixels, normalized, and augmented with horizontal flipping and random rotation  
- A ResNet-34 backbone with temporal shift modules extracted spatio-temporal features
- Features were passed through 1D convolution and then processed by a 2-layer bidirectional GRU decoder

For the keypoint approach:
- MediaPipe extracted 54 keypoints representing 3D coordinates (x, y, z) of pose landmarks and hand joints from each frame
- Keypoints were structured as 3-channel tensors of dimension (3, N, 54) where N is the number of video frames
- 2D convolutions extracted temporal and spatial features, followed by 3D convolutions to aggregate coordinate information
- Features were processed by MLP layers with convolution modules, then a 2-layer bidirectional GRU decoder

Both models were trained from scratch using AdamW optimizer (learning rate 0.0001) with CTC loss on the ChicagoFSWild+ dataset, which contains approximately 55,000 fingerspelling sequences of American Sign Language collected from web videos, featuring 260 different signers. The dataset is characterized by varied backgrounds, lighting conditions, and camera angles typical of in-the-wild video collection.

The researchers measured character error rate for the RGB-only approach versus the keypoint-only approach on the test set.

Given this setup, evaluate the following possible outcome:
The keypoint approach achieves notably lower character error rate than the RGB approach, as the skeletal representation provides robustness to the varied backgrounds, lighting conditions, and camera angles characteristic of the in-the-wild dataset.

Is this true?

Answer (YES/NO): NO